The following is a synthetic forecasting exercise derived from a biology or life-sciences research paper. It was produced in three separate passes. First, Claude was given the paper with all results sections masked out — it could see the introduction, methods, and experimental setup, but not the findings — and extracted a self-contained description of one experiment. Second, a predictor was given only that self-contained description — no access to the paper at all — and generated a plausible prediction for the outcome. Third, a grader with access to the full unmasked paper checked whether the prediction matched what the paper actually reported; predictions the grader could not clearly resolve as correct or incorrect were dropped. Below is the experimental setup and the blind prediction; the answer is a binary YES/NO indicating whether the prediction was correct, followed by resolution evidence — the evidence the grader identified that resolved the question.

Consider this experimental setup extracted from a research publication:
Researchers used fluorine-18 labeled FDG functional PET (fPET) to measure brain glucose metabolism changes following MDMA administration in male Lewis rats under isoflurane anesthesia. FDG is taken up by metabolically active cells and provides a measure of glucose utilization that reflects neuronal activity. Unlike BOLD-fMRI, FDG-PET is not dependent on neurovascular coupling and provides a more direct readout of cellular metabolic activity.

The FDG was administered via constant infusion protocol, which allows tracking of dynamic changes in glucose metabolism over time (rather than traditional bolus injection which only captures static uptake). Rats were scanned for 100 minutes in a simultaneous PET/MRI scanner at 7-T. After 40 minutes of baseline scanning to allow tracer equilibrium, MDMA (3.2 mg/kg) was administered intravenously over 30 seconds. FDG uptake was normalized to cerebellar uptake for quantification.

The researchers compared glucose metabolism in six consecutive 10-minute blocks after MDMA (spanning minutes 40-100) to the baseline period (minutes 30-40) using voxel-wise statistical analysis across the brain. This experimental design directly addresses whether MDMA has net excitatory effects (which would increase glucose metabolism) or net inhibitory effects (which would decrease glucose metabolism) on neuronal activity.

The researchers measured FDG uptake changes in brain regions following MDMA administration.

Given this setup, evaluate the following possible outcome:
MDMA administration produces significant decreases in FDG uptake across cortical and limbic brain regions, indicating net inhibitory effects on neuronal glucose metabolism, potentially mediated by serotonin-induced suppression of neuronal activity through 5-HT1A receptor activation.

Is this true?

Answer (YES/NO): NO